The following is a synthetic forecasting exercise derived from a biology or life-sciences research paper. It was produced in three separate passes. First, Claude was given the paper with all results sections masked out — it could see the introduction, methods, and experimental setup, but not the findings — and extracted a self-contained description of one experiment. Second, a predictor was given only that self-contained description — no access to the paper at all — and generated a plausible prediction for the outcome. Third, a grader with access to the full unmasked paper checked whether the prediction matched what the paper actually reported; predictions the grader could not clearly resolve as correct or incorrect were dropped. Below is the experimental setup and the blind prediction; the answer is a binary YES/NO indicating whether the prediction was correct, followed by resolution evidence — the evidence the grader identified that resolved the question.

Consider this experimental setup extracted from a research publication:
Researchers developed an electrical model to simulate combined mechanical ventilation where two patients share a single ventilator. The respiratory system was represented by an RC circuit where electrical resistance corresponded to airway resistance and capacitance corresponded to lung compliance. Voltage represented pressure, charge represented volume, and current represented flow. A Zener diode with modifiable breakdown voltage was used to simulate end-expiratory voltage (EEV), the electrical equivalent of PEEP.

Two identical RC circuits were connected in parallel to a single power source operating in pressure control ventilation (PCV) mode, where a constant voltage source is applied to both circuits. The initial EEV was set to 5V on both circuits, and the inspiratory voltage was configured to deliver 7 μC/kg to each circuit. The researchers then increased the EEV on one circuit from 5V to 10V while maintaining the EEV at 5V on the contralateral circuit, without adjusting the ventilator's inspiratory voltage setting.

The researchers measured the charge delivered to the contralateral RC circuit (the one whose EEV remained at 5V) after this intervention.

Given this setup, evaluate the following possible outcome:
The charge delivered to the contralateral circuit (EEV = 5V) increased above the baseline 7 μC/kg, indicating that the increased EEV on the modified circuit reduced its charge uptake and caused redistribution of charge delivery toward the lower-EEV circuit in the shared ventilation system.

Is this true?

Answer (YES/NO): NO